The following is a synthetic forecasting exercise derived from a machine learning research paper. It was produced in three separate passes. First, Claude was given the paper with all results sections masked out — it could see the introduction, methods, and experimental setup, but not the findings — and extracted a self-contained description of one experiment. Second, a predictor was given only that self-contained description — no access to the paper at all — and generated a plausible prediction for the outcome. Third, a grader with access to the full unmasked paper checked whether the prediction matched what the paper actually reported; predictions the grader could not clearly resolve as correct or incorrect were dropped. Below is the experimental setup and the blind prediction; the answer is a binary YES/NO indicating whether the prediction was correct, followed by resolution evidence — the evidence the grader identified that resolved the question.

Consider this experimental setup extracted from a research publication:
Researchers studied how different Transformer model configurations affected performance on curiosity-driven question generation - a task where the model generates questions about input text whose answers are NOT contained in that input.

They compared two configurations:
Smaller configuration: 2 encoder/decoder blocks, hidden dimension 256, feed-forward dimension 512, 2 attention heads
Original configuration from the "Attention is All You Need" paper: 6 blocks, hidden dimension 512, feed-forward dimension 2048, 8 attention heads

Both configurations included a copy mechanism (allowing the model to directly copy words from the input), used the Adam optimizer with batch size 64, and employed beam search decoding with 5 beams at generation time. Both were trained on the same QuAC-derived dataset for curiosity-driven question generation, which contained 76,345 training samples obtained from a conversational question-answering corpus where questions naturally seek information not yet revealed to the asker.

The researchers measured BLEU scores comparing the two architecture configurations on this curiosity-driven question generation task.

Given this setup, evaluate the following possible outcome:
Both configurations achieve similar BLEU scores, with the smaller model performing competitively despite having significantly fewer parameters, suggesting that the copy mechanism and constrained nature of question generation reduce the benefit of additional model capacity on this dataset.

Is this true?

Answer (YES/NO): YES